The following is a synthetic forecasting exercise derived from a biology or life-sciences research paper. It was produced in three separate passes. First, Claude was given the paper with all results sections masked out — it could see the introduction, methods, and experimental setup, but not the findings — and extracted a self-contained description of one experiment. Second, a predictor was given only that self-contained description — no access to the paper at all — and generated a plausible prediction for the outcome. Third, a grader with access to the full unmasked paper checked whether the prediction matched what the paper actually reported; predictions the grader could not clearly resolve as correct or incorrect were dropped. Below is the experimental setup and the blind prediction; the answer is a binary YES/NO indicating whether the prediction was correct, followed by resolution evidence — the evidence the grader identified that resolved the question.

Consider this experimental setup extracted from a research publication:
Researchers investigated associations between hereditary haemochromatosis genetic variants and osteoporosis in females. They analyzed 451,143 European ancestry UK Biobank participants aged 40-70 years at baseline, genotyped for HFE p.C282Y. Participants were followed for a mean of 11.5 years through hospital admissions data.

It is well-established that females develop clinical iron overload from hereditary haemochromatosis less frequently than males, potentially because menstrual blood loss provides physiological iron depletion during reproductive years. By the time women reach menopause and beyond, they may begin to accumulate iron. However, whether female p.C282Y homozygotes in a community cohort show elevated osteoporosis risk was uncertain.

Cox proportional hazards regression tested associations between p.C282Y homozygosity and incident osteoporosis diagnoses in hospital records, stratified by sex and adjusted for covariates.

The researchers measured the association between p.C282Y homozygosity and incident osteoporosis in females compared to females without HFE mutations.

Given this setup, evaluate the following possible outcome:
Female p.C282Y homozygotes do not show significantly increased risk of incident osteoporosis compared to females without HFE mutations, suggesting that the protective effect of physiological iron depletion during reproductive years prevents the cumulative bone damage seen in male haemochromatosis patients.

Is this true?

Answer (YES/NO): YES